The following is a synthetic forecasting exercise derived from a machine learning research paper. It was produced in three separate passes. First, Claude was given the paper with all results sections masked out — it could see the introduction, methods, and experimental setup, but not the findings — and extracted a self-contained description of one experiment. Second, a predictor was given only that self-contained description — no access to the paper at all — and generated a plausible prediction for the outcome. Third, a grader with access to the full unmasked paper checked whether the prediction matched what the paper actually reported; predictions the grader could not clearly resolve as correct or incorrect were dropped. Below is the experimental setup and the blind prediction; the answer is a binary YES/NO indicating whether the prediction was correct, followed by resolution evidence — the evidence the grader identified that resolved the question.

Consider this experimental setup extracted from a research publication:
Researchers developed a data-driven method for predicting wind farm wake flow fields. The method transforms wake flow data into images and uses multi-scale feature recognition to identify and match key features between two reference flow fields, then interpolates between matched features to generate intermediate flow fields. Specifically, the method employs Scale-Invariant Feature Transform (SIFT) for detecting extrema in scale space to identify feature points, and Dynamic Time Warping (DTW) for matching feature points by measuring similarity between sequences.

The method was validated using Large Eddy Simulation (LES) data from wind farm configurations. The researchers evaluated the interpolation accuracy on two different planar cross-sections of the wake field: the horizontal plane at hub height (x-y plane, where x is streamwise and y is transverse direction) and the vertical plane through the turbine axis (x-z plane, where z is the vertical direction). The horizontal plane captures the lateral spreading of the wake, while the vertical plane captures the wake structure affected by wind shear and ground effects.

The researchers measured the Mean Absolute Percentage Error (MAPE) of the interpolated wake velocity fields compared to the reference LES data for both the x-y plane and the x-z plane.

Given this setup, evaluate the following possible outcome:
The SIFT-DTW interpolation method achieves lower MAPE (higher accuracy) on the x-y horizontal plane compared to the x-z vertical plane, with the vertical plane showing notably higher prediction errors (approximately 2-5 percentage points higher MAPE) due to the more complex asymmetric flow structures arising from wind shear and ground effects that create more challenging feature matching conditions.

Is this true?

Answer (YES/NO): NO